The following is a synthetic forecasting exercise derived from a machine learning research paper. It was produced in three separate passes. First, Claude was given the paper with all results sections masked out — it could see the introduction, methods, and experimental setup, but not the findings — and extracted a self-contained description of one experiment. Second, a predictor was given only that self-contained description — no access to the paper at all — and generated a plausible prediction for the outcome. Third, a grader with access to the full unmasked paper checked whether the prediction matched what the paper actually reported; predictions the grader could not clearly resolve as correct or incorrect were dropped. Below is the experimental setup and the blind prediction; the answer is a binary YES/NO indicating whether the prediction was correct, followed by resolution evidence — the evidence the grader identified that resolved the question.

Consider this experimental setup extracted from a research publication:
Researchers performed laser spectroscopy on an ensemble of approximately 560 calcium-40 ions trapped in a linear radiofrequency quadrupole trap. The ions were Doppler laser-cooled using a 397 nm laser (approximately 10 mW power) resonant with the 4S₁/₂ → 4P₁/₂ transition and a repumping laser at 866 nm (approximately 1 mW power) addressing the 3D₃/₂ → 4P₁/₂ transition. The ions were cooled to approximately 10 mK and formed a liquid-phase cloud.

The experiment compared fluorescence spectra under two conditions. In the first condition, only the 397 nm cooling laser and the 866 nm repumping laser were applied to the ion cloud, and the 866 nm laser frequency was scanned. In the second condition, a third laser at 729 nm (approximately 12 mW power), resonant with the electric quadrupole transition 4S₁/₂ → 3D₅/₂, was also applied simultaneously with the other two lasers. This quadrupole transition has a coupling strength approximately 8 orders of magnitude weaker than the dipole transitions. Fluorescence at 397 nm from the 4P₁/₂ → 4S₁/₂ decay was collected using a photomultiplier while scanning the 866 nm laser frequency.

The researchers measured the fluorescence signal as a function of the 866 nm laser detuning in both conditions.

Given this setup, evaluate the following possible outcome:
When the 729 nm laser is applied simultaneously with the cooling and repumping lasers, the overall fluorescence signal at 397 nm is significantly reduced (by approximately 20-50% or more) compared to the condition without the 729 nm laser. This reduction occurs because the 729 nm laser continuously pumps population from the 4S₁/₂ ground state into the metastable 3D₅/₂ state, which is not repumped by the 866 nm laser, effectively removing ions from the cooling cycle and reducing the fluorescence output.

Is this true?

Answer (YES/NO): YES